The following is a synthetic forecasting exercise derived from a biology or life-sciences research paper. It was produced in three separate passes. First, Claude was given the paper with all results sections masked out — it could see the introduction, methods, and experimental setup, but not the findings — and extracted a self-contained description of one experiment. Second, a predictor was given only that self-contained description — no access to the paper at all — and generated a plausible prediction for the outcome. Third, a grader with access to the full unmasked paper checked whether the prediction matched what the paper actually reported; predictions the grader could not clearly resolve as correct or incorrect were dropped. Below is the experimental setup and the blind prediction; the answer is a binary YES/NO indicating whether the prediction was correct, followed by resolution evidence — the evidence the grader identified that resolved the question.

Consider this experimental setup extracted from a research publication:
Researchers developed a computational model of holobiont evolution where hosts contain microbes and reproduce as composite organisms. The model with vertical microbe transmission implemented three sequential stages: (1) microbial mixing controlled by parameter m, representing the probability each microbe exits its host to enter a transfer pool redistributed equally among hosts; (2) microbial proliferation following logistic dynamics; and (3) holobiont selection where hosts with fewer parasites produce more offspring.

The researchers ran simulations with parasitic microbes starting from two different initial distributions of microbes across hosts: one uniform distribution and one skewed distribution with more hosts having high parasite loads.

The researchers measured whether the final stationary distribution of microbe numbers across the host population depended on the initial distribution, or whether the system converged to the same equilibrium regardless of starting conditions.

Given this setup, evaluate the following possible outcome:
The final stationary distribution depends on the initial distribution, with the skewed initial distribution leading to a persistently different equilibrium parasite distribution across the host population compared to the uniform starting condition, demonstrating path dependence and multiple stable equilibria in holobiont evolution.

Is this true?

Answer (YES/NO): NO